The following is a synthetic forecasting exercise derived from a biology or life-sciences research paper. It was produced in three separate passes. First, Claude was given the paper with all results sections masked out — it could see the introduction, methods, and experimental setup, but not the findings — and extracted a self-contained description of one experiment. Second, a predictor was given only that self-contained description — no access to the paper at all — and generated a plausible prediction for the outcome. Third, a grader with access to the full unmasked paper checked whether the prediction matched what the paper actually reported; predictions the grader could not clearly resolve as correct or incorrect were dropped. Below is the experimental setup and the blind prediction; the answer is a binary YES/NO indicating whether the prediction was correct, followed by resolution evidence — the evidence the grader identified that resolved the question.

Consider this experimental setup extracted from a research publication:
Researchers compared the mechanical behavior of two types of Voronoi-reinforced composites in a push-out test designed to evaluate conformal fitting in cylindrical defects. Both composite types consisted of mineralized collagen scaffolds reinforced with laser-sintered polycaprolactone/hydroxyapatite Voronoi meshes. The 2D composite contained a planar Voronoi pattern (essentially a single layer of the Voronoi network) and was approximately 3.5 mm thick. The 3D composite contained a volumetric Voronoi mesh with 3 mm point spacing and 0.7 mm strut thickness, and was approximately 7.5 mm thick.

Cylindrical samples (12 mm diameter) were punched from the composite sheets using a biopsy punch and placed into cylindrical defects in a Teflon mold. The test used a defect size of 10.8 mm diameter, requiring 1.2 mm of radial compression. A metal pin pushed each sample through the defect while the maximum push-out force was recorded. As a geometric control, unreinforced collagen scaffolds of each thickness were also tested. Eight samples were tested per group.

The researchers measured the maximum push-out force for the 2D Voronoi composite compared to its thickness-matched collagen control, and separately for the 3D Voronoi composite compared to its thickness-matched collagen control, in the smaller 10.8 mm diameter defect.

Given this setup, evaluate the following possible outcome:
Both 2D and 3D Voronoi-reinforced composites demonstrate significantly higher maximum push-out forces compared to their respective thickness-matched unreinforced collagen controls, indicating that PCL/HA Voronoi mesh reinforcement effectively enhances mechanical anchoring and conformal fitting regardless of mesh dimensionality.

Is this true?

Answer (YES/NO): NO